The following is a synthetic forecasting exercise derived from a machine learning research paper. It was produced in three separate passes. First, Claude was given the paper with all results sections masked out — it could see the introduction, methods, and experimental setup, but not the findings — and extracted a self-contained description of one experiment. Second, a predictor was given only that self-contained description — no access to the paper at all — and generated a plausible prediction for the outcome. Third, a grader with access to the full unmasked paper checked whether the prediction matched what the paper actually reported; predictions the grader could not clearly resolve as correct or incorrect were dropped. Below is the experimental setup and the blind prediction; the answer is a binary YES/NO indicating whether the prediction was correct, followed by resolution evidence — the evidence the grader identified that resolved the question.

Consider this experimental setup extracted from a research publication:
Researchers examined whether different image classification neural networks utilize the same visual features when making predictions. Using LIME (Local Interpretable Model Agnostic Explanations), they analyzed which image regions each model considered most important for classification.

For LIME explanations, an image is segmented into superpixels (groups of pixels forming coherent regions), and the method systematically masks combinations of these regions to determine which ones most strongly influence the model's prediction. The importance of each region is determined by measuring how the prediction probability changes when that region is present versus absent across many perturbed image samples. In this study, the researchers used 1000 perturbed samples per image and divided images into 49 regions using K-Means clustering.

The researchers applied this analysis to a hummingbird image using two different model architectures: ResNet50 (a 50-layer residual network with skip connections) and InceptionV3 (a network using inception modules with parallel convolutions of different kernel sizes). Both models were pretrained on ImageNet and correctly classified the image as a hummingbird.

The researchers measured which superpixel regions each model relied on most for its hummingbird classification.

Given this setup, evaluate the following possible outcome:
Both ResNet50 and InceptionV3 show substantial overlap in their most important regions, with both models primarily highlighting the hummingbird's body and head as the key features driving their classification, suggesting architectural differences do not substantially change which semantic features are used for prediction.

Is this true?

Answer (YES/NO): NO